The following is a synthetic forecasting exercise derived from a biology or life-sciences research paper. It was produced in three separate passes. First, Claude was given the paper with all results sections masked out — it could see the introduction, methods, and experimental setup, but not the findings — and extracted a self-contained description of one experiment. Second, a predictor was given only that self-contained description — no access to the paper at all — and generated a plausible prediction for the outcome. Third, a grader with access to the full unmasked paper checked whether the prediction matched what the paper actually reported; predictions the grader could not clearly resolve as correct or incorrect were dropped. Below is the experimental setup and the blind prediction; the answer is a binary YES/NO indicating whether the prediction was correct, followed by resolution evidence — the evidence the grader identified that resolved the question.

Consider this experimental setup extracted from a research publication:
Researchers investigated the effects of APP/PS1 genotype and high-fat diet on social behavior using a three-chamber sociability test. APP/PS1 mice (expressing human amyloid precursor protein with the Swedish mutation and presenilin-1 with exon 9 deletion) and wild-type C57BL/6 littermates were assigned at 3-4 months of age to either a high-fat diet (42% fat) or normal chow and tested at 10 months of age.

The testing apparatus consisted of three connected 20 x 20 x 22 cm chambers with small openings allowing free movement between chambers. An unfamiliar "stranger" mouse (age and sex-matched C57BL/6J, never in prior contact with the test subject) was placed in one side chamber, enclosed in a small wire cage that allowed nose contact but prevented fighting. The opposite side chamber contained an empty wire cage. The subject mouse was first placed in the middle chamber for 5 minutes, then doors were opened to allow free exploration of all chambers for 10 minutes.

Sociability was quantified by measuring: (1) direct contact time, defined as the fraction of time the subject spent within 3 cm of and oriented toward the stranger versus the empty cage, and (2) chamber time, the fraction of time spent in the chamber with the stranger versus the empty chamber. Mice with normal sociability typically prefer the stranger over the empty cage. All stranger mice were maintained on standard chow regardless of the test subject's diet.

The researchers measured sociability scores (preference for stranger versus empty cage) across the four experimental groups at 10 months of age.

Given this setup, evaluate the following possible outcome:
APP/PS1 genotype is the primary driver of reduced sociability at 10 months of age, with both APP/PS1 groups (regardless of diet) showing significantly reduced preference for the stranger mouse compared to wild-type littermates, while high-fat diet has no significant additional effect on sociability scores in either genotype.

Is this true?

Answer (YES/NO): NO